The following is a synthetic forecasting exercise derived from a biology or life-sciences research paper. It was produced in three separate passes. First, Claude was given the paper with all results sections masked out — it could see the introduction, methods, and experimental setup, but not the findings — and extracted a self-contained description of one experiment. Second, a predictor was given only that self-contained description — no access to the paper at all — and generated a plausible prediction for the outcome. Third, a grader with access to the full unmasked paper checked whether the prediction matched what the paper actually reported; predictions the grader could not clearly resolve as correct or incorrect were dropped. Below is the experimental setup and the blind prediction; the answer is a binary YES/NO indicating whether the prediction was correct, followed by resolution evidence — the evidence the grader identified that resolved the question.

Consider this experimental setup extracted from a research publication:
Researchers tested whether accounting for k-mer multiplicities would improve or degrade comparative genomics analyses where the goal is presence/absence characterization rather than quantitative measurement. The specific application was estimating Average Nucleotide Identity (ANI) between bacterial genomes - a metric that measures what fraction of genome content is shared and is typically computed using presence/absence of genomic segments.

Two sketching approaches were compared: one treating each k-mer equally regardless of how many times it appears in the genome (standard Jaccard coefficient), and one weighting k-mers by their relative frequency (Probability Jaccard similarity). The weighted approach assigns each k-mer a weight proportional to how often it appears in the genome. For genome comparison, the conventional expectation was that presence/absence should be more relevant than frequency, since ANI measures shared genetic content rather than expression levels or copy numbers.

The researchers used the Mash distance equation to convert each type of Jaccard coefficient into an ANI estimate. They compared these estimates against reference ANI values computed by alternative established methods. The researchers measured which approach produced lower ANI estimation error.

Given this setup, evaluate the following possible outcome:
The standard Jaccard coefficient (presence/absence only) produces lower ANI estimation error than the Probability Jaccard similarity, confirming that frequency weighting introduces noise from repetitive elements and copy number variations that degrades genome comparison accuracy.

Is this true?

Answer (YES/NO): NO